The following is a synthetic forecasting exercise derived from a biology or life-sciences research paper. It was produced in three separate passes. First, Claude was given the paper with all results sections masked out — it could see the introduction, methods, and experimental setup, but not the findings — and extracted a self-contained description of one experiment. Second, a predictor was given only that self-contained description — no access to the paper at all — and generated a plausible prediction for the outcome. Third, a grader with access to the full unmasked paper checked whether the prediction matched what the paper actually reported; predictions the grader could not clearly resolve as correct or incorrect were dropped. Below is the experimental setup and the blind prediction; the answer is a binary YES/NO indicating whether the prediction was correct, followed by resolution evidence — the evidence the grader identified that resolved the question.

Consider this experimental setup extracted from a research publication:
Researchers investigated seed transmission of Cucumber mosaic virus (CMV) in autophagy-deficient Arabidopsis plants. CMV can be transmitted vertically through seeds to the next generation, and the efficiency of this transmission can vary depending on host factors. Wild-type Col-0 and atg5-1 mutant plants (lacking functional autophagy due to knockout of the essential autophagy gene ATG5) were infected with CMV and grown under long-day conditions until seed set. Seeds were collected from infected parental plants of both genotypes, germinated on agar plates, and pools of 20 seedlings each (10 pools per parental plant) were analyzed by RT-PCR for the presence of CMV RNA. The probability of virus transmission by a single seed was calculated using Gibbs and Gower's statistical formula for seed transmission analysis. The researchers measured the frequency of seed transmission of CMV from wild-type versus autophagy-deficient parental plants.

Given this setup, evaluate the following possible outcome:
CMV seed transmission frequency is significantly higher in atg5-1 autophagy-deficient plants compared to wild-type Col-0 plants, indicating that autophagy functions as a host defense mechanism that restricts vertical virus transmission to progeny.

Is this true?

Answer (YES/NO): NO